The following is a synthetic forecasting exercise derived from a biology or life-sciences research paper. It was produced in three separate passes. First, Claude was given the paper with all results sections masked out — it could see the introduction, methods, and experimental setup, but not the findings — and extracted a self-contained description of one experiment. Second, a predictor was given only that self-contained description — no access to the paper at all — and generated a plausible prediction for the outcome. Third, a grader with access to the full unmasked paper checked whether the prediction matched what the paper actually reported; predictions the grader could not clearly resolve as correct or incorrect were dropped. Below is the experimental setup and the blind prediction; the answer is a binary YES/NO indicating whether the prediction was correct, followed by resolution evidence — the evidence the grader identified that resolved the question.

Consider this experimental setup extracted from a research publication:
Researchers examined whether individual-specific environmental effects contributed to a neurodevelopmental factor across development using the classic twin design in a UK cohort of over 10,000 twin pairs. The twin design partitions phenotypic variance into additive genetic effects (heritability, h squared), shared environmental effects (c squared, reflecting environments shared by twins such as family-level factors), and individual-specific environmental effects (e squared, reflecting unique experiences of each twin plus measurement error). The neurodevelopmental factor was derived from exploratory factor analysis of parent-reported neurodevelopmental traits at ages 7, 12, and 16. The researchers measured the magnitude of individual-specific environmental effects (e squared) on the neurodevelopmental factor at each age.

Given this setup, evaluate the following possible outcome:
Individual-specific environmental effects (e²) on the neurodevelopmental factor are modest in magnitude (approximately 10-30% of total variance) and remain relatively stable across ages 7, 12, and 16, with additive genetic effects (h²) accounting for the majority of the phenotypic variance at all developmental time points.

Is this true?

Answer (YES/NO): NO